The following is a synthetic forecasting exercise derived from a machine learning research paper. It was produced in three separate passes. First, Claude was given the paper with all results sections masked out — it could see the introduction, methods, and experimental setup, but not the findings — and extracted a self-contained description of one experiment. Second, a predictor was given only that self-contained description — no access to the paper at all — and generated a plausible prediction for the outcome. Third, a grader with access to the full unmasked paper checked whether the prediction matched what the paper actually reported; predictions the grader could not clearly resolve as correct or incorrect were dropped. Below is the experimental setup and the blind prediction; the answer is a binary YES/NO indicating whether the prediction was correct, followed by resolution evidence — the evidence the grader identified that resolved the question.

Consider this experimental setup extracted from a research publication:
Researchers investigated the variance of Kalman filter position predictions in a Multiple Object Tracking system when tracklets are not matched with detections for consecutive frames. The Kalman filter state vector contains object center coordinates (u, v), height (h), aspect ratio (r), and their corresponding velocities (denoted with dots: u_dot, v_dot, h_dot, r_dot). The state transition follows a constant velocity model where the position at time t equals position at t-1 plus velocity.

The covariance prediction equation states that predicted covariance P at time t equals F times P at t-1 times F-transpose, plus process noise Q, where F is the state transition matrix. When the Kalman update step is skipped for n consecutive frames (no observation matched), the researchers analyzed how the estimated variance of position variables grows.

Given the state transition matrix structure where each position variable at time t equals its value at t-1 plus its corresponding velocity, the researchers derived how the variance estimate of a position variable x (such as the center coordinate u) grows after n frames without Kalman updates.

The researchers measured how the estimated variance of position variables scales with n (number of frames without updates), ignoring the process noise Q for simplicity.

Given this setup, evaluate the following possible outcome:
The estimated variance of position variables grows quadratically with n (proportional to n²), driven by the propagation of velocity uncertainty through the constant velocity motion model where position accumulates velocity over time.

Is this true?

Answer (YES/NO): YES